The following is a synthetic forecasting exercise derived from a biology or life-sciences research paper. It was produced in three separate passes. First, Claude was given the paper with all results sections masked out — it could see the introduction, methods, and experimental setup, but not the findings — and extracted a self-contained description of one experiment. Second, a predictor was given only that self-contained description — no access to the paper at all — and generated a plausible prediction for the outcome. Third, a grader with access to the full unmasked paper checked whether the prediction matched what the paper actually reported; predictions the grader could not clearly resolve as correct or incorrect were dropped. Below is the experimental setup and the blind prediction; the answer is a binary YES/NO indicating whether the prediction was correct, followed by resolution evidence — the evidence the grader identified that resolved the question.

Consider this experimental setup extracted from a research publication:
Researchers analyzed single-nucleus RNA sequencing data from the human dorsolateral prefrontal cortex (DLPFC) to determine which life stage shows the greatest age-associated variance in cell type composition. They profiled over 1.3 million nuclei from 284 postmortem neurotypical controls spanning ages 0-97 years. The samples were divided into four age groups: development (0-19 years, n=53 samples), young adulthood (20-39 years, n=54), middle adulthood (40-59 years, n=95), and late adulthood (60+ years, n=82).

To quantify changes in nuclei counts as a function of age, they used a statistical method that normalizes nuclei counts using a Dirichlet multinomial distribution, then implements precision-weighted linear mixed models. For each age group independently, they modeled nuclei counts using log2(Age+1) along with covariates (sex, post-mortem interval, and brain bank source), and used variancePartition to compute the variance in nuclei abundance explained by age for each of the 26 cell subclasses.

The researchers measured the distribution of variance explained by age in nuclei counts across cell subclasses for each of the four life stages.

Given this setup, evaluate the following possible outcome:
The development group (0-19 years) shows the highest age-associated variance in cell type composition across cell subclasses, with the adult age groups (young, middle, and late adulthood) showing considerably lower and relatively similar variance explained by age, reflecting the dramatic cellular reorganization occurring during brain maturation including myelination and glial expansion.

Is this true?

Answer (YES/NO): YES